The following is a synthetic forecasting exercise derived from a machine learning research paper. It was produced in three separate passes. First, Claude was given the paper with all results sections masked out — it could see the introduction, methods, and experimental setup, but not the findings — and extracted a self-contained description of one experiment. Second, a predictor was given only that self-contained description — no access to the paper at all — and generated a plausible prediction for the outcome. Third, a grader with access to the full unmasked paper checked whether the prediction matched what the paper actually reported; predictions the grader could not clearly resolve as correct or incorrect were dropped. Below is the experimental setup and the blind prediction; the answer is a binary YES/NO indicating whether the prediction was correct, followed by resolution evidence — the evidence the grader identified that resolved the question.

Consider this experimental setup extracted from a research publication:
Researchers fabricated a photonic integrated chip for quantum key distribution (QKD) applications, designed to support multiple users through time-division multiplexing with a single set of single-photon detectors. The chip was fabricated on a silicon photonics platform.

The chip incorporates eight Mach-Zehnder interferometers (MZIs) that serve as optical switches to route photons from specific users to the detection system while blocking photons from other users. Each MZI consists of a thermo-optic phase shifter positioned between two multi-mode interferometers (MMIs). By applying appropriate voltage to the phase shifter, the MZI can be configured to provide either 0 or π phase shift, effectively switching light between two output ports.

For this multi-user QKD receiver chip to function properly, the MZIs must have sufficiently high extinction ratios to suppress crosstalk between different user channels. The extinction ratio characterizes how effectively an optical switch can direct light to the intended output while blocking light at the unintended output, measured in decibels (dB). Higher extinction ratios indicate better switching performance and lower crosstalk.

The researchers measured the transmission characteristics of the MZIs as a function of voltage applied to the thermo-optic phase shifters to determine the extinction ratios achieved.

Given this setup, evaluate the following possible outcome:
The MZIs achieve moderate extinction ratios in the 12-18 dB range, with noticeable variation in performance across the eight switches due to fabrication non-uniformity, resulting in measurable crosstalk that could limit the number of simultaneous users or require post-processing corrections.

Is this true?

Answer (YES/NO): NO